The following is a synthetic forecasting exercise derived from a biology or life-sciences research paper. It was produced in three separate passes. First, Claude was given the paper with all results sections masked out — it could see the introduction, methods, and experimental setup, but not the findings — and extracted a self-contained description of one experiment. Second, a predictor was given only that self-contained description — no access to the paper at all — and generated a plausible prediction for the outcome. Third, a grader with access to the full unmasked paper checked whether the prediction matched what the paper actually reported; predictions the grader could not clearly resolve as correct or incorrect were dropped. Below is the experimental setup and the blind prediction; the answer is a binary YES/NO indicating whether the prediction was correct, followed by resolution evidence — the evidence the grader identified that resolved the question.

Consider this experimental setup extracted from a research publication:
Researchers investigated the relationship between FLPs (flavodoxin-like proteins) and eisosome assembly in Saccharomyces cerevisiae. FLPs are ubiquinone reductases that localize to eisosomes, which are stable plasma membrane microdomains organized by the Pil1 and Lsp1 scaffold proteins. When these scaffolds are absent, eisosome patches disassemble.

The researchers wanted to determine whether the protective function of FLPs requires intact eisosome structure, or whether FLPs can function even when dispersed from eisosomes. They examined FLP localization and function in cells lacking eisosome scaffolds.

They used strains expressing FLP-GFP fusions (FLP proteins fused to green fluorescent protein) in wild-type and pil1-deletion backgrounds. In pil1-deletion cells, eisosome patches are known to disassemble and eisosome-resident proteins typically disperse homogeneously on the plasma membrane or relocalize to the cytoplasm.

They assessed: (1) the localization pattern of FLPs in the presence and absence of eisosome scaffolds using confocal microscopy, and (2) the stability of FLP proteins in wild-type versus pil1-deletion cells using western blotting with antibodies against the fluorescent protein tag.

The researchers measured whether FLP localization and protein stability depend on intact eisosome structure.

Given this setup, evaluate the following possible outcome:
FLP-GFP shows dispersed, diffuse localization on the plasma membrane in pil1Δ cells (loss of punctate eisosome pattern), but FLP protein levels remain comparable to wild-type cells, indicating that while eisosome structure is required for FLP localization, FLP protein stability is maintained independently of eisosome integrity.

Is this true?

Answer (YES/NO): NO